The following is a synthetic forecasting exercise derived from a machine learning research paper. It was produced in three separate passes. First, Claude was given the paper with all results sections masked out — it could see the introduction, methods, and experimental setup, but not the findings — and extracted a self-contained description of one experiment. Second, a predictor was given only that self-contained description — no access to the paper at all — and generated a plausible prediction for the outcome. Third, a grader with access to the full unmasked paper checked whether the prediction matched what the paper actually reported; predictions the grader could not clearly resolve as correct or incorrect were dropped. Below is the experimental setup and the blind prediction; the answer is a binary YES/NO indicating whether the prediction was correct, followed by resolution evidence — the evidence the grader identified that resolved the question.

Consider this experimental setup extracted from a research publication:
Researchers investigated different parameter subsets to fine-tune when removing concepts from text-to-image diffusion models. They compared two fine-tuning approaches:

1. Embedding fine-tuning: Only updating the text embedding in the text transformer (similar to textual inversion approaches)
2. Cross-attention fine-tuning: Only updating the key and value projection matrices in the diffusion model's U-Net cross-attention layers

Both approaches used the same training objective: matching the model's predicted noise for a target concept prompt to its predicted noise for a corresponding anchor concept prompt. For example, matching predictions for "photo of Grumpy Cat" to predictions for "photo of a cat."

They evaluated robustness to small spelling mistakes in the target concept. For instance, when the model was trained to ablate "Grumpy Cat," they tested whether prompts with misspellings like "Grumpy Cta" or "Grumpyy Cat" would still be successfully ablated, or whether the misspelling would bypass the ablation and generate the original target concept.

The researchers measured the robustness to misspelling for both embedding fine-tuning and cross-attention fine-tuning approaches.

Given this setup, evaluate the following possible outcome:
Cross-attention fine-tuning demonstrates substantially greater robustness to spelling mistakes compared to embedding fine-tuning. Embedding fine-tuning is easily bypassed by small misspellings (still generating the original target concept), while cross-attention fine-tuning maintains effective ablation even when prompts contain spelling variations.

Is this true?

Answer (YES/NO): YES